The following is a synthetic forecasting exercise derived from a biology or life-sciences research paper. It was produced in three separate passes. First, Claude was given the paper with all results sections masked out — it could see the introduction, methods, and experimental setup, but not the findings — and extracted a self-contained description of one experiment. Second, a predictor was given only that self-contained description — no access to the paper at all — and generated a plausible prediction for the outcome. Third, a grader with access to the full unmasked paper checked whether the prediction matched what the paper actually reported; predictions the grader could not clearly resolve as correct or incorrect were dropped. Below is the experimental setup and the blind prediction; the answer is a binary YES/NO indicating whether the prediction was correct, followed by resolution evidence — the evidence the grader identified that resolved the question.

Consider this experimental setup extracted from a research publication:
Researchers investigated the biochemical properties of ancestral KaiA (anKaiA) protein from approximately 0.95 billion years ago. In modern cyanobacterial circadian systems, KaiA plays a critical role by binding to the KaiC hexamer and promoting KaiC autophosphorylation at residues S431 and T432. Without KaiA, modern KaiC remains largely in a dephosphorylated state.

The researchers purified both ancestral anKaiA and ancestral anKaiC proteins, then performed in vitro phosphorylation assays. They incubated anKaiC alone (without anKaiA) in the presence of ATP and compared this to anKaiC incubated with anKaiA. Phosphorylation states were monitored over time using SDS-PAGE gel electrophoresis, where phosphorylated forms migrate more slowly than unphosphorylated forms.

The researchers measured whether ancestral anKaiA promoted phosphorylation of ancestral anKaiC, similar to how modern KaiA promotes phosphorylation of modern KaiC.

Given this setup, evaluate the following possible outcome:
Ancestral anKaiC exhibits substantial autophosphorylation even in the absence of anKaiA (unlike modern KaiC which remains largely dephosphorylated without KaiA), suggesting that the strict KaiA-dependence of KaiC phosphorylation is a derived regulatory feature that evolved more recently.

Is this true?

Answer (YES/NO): NO